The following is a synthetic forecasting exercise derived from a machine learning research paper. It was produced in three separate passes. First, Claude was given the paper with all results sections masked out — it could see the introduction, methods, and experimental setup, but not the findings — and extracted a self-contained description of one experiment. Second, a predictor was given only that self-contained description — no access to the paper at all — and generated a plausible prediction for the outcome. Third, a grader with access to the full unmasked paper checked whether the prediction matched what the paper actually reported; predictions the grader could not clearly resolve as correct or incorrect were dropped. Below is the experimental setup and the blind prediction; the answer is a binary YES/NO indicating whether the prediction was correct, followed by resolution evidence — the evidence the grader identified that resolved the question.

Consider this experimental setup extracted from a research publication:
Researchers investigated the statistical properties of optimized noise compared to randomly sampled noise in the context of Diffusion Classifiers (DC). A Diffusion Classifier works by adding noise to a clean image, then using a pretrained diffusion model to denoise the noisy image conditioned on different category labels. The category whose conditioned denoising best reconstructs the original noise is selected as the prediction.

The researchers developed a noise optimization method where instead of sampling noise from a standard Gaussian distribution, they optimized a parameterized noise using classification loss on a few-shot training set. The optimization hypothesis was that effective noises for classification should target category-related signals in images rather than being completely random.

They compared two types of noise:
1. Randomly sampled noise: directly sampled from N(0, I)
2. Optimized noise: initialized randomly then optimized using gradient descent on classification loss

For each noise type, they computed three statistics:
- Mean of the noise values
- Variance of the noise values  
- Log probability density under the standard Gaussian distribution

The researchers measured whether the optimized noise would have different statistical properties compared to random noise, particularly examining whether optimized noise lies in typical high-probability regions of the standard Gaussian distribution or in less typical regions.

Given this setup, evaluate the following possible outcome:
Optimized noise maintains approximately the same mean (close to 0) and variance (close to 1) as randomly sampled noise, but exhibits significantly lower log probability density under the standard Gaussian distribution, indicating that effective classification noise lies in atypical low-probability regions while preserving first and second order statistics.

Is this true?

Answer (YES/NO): YES